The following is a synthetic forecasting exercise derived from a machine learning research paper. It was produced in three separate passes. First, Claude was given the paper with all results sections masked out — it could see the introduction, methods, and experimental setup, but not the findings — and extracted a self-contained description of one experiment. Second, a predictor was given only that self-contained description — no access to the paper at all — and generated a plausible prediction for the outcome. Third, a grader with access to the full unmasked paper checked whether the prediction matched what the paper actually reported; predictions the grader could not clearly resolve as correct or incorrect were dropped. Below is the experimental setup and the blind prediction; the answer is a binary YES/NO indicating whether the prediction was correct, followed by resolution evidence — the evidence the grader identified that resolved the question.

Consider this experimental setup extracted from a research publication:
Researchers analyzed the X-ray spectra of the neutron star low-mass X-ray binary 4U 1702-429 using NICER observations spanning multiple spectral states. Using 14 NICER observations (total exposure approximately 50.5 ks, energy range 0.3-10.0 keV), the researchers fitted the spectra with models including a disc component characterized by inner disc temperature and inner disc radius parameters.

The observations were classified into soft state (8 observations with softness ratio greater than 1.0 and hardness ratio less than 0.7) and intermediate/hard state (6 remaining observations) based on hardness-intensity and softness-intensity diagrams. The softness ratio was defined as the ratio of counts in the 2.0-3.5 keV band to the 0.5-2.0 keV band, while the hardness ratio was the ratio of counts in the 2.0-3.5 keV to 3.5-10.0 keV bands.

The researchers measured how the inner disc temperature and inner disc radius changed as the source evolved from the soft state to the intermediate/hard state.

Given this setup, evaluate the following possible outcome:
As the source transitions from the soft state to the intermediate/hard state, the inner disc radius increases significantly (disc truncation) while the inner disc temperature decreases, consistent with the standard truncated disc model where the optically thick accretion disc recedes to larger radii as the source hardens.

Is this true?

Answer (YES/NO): YES